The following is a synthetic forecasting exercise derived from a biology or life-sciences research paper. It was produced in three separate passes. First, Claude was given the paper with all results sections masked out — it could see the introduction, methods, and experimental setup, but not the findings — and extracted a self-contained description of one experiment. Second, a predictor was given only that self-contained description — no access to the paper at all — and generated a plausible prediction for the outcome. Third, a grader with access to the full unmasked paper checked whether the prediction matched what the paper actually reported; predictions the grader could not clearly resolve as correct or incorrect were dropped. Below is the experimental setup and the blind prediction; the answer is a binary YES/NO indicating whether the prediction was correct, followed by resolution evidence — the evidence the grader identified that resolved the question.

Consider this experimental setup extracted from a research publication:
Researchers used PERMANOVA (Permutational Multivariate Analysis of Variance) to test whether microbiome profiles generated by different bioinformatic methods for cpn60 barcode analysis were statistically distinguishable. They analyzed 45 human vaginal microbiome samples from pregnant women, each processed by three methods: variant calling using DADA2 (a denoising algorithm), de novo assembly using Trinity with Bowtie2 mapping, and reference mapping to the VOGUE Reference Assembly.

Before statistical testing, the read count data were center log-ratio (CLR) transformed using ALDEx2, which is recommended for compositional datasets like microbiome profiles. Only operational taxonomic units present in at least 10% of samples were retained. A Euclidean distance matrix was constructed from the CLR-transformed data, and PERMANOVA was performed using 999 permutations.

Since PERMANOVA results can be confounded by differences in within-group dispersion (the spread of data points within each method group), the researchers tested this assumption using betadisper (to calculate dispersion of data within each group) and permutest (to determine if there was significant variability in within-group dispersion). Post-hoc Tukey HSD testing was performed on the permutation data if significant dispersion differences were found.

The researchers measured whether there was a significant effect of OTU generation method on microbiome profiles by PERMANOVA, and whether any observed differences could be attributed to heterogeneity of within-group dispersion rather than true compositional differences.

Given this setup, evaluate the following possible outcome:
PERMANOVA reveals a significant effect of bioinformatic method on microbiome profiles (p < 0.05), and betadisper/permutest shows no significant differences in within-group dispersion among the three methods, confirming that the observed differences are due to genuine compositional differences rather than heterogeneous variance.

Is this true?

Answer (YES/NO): NO